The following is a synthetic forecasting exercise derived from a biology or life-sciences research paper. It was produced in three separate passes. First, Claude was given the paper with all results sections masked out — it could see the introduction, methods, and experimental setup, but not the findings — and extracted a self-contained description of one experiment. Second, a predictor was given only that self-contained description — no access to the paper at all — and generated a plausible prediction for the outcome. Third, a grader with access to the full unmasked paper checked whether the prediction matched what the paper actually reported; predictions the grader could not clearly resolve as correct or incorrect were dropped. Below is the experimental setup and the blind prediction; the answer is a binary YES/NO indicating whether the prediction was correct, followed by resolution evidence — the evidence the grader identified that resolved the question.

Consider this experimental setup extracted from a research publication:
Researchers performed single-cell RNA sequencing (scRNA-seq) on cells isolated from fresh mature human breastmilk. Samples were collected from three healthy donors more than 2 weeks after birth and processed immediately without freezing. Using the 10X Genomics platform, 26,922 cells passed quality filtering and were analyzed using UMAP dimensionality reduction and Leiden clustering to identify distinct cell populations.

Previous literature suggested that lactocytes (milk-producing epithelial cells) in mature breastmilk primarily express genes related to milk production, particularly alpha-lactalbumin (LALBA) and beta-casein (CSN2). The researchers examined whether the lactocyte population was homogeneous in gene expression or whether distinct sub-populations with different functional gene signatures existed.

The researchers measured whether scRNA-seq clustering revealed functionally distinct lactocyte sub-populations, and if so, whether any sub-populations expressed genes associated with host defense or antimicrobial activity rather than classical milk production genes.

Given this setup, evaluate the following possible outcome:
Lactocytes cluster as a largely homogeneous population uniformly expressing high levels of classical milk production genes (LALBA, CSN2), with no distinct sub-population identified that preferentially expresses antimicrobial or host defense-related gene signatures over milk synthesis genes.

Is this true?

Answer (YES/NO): NO